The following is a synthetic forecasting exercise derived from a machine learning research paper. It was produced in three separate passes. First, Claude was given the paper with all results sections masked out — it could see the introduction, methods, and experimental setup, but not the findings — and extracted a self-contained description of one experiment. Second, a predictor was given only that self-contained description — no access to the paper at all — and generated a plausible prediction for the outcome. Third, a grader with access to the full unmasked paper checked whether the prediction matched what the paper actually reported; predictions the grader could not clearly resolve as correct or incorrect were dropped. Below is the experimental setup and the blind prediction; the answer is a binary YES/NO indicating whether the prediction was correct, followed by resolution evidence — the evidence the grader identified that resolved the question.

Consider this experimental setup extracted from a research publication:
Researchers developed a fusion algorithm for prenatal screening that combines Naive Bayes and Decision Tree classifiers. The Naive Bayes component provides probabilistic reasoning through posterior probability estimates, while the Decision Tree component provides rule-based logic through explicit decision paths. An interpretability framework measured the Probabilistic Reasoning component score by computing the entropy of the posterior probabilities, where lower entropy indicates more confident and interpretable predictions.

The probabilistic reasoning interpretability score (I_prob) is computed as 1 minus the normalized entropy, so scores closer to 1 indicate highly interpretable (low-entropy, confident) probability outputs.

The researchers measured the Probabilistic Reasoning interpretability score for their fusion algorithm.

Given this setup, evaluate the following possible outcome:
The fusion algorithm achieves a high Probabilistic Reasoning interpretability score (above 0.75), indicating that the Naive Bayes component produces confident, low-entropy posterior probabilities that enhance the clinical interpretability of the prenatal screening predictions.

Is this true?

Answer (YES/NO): YES